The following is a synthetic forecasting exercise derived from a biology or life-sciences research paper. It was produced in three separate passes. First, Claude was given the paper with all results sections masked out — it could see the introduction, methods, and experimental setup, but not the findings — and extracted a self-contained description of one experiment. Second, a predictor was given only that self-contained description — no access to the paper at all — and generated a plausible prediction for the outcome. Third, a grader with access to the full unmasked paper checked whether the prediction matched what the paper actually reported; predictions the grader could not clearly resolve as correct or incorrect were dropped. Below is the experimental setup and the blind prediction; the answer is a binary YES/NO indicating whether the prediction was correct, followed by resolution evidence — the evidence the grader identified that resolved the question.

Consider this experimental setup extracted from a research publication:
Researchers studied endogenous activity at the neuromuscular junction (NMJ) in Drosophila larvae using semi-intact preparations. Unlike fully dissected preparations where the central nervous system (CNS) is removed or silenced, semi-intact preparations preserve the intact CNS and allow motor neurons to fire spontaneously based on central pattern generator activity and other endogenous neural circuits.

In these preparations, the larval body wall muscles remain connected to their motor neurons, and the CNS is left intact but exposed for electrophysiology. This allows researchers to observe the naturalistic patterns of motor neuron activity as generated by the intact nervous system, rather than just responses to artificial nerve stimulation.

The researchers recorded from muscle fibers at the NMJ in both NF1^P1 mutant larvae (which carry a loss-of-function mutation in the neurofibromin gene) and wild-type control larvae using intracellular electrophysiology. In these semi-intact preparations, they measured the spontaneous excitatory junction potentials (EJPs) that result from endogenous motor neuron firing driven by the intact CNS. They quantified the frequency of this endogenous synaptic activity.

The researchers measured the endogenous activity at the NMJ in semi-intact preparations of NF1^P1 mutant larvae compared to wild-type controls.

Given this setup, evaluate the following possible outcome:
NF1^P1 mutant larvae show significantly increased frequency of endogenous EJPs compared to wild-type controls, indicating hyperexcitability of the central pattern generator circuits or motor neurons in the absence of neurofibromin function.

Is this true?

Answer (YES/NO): YES